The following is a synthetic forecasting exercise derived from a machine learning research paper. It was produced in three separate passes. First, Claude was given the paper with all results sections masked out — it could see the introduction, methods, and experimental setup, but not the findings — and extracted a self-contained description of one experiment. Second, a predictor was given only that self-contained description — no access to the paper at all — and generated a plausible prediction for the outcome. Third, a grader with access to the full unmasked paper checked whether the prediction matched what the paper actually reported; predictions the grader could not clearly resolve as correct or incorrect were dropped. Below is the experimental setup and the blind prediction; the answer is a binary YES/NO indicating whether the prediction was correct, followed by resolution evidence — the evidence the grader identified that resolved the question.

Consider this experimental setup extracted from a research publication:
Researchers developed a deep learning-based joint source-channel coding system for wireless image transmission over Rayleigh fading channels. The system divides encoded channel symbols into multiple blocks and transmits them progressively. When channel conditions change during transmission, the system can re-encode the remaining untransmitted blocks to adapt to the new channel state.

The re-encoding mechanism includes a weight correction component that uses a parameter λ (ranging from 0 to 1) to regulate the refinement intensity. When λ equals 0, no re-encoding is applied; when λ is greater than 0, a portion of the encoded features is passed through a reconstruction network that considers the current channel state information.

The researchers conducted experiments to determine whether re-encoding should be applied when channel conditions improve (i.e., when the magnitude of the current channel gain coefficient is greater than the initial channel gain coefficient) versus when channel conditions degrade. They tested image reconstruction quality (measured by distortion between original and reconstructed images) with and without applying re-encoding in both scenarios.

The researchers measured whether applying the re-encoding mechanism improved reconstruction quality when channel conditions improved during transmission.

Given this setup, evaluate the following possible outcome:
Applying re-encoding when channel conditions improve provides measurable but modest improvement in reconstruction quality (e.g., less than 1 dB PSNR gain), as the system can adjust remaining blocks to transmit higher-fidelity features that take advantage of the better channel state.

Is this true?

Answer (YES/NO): NO